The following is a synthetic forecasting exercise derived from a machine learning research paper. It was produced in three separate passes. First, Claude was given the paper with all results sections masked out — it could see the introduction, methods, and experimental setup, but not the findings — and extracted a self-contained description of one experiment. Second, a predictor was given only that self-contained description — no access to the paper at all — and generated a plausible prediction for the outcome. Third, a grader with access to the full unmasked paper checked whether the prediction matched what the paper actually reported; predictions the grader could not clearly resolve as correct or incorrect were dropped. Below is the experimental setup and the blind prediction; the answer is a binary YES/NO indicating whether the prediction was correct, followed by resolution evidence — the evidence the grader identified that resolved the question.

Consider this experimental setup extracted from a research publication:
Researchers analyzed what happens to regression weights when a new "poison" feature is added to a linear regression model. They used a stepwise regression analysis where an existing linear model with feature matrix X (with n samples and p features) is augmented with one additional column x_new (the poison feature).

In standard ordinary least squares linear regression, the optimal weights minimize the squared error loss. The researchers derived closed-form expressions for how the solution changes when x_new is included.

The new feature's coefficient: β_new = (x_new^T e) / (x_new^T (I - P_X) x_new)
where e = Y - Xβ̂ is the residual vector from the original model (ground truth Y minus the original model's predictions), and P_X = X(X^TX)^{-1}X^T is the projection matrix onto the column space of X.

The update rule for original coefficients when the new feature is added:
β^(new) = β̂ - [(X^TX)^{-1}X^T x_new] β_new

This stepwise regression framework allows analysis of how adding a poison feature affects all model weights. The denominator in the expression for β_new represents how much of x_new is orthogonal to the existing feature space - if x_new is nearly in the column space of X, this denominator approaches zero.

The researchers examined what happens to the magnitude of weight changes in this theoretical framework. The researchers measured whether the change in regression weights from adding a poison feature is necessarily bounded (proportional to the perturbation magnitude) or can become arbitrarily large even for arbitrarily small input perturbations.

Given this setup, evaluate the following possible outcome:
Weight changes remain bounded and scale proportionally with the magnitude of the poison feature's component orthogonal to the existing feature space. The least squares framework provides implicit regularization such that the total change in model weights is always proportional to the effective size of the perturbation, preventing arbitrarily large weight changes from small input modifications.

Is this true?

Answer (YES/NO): NO